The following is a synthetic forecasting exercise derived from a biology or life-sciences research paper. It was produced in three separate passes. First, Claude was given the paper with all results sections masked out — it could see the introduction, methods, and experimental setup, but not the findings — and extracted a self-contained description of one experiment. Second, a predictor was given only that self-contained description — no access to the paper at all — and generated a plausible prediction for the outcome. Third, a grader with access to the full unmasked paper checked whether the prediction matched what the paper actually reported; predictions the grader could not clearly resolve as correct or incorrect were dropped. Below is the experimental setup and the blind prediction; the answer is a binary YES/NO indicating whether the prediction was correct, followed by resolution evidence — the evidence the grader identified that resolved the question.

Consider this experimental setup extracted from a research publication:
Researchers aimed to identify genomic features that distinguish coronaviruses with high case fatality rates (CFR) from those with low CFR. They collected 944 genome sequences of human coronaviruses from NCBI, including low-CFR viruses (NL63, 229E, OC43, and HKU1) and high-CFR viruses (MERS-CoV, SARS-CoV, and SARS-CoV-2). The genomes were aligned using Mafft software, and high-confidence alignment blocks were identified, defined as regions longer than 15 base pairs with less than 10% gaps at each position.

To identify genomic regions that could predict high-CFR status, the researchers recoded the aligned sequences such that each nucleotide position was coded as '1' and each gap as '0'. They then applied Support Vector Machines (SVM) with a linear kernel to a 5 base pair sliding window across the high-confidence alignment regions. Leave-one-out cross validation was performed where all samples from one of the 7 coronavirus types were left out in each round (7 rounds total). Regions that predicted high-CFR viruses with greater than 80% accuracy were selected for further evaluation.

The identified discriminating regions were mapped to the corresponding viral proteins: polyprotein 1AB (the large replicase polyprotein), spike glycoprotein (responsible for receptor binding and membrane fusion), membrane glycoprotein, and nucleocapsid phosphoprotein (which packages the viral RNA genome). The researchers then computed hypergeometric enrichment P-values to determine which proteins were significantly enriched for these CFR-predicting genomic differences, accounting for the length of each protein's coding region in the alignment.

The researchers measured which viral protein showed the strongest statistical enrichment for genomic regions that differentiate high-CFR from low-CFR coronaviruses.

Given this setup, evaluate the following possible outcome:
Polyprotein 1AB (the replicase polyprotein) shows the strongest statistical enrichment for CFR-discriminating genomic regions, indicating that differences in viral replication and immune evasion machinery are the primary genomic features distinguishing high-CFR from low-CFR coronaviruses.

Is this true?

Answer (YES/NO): NO